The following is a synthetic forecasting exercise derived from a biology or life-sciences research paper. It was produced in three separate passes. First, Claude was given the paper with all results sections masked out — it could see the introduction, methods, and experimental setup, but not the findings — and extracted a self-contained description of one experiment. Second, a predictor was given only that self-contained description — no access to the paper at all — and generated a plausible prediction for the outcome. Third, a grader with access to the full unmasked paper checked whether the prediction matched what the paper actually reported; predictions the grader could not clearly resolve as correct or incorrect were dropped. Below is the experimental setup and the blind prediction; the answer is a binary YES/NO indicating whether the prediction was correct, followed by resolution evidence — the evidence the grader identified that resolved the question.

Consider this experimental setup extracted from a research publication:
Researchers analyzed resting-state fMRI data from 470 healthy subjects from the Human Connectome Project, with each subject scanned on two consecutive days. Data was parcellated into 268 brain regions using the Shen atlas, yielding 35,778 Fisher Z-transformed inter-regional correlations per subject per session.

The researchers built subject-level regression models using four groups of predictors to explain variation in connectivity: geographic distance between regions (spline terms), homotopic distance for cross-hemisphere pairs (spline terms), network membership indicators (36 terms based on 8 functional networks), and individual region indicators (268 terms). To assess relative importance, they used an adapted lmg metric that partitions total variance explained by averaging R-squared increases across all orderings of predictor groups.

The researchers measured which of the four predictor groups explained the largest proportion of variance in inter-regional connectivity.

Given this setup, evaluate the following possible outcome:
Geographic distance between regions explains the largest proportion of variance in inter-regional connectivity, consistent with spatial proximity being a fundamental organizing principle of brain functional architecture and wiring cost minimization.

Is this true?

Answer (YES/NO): NO